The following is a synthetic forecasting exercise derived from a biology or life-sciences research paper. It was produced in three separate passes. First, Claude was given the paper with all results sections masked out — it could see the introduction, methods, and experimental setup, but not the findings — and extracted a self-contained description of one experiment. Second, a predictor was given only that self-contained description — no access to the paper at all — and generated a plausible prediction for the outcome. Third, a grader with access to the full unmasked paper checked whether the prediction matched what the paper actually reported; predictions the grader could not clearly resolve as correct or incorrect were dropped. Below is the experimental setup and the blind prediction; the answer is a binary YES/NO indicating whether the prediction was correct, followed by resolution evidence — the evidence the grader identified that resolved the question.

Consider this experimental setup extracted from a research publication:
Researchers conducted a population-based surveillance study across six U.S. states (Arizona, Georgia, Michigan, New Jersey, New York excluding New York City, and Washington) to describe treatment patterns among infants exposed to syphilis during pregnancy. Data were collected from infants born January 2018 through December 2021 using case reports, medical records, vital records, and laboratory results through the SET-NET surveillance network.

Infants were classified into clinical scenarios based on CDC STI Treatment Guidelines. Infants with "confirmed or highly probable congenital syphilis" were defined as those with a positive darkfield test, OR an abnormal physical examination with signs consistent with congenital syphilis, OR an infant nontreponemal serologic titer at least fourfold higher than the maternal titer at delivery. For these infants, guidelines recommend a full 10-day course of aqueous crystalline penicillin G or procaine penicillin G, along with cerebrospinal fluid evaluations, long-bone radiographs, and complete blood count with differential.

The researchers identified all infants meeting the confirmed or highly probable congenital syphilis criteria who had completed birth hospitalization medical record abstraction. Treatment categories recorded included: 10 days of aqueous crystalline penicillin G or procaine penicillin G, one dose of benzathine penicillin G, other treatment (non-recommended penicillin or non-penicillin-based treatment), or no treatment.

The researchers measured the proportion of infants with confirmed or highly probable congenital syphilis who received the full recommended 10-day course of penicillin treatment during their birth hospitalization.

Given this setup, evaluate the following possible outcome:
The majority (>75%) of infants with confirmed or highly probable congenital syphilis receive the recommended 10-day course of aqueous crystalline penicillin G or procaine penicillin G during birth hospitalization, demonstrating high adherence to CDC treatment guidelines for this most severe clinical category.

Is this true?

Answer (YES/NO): NO